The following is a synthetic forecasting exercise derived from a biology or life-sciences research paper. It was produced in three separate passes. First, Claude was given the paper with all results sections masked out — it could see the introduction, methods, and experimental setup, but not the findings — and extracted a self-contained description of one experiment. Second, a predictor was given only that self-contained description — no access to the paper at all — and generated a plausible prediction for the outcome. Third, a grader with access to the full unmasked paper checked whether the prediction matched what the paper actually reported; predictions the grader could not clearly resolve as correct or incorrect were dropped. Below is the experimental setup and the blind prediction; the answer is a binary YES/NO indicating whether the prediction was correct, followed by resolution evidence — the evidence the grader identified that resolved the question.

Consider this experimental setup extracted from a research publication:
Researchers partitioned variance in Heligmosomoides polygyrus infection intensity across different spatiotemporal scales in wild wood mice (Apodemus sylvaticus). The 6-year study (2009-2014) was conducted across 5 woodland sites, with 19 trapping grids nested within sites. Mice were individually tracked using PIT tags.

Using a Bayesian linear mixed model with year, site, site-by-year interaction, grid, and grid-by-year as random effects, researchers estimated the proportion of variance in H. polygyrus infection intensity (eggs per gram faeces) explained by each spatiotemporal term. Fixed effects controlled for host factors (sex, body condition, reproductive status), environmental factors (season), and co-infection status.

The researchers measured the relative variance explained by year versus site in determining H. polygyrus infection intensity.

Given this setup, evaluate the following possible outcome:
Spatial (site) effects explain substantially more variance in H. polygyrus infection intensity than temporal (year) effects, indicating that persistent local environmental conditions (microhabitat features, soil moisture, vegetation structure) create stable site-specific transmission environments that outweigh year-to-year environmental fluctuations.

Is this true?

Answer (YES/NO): YES